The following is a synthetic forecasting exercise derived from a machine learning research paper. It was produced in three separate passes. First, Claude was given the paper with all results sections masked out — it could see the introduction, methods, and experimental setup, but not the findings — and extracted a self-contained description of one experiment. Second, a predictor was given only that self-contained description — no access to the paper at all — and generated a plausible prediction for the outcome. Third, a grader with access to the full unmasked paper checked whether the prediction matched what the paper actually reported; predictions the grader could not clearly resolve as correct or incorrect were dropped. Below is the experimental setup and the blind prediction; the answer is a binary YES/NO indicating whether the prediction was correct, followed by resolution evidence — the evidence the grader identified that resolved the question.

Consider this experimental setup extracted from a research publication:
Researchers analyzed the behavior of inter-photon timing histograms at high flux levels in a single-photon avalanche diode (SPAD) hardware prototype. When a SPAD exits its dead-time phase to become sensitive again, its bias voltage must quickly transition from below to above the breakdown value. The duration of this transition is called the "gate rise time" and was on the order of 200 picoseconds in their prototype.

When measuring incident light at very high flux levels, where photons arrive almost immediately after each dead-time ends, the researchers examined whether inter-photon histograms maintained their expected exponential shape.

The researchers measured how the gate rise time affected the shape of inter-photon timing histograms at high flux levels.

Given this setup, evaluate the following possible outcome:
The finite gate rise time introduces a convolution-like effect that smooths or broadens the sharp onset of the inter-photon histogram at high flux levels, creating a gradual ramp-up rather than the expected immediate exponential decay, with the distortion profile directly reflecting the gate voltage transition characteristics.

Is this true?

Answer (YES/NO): NO